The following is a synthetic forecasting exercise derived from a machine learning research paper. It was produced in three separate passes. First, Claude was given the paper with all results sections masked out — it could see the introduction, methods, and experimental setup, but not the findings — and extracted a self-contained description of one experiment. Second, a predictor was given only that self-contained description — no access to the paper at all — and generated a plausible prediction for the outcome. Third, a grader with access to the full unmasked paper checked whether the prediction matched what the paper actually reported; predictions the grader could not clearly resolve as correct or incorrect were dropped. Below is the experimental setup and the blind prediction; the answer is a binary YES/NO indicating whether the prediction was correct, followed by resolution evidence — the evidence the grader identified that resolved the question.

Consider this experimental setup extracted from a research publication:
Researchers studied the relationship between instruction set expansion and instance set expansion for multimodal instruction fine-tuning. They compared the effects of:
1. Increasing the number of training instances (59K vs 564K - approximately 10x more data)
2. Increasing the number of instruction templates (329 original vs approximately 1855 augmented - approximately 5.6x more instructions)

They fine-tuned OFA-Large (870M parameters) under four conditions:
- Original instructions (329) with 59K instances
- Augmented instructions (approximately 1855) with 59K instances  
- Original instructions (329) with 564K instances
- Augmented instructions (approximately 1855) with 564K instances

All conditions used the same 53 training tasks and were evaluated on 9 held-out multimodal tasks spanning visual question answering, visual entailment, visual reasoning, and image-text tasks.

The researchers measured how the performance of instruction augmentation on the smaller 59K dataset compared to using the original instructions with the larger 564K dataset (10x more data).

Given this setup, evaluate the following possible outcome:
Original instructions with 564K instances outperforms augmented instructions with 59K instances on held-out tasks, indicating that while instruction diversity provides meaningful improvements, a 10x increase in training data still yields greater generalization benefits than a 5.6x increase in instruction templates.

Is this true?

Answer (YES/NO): NO